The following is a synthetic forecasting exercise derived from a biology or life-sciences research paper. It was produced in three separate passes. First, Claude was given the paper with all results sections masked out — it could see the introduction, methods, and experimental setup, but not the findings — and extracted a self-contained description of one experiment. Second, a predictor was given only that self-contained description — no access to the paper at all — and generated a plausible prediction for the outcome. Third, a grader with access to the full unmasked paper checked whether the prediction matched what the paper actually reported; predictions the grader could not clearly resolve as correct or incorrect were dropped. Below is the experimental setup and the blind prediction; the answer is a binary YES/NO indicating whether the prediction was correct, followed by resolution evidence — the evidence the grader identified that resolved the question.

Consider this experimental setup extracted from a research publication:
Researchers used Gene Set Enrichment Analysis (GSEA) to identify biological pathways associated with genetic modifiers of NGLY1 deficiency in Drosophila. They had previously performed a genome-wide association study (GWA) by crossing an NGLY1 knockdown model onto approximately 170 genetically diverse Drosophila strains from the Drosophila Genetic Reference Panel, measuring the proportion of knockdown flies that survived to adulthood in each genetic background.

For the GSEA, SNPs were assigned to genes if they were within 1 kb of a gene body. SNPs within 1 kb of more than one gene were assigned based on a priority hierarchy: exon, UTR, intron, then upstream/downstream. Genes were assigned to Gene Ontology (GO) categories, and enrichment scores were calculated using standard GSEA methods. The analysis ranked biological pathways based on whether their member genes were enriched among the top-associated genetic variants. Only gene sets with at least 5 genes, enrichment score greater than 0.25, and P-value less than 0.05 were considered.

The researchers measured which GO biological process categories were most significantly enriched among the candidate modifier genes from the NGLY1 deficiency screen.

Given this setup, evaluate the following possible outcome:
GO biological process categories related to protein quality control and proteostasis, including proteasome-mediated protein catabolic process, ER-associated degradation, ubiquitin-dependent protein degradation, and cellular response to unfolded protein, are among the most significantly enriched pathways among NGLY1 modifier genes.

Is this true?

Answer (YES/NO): NO